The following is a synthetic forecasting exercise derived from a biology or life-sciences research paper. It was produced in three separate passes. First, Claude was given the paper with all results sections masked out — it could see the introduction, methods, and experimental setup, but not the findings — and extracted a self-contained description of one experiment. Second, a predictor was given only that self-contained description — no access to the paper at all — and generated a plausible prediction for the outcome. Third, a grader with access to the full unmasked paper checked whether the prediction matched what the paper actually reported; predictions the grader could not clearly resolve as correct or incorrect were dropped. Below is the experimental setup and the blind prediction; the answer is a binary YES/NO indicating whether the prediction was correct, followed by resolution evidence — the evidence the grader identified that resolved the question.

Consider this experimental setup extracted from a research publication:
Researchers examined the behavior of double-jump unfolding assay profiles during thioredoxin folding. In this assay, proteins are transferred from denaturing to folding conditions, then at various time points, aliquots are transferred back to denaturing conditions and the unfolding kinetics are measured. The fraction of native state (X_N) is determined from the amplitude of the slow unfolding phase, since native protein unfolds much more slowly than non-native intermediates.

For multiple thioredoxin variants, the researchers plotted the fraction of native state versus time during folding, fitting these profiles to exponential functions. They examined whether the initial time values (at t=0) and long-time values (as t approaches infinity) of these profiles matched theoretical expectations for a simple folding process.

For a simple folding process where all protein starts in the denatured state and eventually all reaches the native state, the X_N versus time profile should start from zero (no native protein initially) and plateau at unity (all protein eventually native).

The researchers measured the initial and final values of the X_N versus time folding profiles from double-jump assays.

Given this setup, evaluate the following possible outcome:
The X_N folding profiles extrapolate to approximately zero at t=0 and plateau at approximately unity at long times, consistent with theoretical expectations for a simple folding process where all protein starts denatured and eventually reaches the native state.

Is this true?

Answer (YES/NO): YES